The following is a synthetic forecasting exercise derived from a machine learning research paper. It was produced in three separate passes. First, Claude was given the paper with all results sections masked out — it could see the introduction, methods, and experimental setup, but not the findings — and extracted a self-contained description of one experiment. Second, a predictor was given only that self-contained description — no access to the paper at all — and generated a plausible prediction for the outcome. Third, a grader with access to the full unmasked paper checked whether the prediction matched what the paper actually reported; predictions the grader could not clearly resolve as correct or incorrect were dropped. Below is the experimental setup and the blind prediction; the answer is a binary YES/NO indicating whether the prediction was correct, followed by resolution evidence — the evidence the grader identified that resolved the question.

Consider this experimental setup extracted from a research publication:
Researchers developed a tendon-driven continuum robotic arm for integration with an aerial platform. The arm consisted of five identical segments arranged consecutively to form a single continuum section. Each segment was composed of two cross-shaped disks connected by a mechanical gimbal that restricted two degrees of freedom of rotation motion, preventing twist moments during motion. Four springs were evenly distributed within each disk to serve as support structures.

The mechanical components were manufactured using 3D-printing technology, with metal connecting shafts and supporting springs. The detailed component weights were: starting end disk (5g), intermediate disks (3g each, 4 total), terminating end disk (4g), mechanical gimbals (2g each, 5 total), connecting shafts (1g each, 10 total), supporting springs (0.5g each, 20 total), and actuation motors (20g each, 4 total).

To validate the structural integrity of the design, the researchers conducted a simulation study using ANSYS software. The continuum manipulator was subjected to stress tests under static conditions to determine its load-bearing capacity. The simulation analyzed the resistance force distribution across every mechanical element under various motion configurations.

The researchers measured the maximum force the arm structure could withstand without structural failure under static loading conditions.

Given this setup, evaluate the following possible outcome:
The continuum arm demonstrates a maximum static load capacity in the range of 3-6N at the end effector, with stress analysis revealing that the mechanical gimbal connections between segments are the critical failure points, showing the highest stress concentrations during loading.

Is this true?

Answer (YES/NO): NO